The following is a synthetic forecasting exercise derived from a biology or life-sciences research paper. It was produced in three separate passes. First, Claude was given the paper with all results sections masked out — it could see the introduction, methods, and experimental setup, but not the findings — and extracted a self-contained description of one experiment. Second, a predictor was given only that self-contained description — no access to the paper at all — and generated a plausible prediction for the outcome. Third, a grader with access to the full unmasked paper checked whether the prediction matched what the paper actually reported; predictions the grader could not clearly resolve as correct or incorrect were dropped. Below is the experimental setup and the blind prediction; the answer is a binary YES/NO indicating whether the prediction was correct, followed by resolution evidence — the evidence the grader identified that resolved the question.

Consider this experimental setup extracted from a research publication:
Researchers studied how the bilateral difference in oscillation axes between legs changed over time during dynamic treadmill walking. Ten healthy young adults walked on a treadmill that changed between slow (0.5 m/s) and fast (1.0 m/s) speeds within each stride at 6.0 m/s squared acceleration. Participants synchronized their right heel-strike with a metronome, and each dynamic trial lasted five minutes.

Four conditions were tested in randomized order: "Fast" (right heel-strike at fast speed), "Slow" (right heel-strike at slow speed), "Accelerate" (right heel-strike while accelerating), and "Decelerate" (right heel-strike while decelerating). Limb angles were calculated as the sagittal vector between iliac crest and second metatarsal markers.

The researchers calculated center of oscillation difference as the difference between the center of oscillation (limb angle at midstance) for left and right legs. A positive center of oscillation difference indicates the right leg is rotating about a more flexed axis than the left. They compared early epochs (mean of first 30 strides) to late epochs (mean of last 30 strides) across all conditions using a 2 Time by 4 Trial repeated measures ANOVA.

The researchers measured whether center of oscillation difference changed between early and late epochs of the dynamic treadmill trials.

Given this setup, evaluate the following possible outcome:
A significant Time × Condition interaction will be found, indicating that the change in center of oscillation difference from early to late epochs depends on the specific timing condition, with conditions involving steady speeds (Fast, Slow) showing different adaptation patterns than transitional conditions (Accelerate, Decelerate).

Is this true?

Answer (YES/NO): NO